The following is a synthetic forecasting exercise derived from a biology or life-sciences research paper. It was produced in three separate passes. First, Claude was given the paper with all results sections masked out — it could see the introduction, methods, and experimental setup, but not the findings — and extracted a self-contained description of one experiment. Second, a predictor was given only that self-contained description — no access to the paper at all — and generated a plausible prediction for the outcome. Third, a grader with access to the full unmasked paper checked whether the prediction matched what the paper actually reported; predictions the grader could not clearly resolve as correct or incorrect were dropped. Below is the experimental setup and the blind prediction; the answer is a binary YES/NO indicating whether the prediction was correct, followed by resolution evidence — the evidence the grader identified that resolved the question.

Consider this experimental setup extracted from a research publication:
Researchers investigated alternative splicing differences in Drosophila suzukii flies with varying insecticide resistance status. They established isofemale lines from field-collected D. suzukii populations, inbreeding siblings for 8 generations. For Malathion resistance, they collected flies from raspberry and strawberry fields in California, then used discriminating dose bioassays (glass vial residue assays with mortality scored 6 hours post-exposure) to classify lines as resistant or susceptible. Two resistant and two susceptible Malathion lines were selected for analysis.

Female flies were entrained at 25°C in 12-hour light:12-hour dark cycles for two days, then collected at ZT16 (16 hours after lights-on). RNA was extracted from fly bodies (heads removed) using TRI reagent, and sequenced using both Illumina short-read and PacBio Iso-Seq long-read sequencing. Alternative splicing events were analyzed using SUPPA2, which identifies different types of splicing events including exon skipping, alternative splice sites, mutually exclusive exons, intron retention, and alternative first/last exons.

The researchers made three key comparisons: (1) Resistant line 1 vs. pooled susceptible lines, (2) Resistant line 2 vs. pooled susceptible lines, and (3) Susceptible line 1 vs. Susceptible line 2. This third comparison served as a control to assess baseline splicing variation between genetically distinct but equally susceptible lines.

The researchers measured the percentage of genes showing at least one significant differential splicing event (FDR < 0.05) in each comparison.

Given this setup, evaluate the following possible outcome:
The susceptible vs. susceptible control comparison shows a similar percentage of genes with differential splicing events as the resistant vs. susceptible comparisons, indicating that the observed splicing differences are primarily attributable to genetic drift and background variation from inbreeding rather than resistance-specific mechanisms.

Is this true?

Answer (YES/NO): NO